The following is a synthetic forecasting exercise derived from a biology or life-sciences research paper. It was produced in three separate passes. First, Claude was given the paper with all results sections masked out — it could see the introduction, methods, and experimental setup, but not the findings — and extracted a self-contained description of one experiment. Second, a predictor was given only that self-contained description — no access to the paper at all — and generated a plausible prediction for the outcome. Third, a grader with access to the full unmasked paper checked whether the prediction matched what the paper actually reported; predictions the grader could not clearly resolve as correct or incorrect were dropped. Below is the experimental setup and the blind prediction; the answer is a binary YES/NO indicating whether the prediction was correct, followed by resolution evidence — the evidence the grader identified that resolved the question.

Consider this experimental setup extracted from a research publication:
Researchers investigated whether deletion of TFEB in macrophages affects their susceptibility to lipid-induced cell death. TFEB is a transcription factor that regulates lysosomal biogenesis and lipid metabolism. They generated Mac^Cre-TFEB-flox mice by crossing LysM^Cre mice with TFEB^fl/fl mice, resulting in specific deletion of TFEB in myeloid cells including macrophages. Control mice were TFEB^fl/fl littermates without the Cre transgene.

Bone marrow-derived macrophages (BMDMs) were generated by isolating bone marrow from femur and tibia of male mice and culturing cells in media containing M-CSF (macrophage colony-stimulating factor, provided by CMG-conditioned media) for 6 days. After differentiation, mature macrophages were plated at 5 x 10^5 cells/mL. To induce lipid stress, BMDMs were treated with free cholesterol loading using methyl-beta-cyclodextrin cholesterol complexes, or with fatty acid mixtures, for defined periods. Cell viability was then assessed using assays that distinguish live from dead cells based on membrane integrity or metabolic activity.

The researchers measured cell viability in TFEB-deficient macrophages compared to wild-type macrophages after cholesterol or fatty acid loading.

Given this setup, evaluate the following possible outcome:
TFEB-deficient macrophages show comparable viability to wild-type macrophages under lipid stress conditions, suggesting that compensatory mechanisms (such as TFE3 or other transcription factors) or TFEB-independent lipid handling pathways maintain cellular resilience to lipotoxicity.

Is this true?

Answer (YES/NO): YES